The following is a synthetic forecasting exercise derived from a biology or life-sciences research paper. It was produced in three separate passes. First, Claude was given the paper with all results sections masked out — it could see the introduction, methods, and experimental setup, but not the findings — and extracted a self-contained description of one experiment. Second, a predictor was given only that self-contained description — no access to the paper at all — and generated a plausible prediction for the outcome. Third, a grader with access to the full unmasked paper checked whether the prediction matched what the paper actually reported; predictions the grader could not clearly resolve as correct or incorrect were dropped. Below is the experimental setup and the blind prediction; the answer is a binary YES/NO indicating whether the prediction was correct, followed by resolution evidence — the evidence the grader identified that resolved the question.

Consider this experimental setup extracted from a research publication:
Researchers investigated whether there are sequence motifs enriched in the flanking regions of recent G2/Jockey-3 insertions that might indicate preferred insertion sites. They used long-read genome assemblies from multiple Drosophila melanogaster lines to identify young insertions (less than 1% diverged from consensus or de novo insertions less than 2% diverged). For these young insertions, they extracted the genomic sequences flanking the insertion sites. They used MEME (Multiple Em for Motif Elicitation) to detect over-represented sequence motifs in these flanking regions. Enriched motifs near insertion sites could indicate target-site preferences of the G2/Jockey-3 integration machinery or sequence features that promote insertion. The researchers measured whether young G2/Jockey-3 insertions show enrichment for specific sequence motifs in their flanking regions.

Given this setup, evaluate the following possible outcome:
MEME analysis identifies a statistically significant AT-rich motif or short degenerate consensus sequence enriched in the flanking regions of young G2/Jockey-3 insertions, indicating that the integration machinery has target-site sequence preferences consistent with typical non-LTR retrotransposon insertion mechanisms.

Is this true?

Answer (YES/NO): NO